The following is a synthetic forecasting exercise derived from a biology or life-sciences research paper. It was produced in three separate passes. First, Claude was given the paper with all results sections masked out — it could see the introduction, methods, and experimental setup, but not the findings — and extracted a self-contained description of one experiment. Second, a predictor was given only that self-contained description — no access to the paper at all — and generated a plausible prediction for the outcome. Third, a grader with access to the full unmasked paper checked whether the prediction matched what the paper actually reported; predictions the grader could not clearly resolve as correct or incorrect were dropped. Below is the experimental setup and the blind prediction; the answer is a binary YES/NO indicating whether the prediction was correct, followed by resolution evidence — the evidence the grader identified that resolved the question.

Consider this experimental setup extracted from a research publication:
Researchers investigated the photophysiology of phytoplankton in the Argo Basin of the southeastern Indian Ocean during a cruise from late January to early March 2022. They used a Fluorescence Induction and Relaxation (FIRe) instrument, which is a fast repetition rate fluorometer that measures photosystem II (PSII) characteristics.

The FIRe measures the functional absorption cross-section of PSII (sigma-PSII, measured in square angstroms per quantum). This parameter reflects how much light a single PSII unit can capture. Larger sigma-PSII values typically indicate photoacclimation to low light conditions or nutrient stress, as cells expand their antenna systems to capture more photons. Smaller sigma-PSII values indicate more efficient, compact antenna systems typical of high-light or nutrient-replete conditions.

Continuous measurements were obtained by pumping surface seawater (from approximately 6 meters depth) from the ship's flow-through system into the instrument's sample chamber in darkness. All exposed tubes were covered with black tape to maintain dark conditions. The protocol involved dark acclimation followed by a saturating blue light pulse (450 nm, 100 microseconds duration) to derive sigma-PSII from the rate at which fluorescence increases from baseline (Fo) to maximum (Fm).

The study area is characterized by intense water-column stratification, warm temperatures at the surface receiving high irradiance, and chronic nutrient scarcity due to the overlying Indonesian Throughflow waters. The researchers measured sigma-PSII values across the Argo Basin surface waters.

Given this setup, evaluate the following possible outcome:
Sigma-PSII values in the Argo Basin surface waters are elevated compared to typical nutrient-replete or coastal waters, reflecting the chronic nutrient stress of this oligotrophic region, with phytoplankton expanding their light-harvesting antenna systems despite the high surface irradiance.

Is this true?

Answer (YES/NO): NO